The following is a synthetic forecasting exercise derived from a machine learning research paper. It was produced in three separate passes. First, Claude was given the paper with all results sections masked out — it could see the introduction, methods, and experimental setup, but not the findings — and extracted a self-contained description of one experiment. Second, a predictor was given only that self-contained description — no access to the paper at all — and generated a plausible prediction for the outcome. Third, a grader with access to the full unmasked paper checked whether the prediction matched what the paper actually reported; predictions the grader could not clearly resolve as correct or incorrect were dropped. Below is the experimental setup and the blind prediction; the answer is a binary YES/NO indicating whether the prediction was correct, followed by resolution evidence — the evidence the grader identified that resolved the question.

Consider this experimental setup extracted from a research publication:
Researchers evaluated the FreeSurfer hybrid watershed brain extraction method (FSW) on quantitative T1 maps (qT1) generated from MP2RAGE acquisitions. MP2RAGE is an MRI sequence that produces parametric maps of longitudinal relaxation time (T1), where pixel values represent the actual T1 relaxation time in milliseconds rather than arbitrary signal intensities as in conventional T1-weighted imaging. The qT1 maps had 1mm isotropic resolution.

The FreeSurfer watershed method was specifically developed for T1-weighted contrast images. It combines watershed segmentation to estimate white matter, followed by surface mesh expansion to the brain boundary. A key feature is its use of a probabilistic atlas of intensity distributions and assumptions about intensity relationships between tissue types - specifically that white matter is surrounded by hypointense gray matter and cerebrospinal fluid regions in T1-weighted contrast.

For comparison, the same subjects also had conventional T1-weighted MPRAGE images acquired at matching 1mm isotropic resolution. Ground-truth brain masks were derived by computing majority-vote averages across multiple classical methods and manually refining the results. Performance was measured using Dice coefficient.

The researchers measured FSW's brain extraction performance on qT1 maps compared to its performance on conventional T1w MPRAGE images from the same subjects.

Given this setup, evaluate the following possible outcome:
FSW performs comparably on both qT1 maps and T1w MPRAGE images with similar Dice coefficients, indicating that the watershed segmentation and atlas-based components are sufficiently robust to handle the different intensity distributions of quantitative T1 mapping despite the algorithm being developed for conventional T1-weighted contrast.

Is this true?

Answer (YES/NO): NO